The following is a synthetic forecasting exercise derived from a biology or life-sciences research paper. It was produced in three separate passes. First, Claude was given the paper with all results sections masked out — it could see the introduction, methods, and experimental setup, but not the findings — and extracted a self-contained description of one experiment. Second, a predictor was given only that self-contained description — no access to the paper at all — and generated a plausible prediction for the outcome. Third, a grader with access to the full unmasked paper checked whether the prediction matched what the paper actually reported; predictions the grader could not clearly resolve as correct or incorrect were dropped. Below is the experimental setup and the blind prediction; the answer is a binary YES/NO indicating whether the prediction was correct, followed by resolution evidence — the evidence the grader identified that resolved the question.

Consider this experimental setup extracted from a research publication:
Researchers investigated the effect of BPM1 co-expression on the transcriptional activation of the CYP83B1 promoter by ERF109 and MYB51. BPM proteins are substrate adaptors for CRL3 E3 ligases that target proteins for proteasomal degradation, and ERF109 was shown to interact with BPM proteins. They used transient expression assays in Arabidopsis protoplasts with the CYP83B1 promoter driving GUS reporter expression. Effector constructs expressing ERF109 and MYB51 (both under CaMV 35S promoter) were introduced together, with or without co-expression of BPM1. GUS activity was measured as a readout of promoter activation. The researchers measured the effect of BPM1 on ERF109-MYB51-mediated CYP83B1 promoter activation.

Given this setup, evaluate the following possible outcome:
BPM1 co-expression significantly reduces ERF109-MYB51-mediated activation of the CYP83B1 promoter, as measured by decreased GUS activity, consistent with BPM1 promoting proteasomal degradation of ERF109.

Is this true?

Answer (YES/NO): YES